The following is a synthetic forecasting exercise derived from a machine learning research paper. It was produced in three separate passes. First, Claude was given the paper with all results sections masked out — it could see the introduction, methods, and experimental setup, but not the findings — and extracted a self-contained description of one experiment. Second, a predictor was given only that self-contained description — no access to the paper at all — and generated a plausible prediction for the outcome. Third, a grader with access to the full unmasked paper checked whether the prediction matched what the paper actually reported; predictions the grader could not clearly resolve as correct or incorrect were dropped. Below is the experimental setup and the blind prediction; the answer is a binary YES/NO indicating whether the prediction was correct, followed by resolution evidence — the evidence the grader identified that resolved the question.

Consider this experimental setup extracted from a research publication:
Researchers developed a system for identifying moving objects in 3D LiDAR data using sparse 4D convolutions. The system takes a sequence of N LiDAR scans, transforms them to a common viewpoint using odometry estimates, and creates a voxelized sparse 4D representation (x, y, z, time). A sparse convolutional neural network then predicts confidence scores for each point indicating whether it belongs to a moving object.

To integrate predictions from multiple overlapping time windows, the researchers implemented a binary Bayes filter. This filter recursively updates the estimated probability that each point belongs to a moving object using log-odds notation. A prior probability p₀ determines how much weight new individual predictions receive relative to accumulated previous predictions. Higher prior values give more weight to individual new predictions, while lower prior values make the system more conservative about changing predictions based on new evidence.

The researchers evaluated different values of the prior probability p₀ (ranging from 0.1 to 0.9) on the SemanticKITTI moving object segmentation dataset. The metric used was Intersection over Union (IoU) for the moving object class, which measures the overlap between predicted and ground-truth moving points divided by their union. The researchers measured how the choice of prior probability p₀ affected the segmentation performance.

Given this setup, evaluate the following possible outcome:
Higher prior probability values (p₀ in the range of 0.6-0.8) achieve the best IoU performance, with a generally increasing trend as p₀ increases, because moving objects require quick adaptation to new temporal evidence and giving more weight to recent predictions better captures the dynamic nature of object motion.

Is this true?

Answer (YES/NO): NO